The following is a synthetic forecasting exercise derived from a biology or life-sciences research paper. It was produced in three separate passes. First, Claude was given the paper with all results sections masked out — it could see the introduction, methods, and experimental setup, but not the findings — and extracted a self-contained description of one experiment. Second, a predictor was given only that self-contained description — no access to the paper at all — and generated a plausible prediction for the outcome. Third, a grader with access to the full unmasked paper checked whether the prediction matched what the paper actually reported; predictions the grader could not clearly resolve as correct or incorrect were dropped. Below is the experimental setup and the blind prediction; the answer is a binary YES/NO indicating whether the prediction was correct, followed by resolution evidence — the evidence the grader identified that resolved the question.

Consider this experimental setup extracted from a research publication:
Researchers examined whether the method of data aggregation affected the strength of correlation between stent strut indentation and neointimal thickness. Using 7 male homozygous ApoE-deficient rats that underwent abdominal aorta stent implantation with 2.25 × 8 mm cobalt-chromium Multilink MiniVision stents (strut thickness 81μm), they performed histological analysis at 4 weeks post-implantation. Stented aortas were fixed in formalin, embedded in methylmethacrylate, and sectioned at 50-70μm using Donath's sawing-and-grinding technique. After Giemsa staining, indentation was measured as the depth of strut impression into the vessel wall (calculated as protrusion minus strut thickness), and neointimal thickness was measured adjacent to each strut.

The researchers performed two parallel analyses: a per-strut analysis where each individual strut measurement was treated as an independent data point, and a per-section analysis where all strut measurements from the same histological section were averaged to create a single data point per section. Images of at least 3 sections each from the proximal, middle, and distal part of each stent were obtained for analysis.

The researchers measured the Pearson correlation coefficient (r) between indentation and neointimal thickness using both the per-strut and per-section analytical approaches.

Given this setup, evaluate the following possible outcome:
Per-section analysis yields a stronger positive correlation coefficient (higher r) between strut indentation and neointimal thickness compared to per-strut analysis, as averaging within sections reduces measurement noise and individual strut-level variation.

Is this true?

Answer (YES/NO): YES